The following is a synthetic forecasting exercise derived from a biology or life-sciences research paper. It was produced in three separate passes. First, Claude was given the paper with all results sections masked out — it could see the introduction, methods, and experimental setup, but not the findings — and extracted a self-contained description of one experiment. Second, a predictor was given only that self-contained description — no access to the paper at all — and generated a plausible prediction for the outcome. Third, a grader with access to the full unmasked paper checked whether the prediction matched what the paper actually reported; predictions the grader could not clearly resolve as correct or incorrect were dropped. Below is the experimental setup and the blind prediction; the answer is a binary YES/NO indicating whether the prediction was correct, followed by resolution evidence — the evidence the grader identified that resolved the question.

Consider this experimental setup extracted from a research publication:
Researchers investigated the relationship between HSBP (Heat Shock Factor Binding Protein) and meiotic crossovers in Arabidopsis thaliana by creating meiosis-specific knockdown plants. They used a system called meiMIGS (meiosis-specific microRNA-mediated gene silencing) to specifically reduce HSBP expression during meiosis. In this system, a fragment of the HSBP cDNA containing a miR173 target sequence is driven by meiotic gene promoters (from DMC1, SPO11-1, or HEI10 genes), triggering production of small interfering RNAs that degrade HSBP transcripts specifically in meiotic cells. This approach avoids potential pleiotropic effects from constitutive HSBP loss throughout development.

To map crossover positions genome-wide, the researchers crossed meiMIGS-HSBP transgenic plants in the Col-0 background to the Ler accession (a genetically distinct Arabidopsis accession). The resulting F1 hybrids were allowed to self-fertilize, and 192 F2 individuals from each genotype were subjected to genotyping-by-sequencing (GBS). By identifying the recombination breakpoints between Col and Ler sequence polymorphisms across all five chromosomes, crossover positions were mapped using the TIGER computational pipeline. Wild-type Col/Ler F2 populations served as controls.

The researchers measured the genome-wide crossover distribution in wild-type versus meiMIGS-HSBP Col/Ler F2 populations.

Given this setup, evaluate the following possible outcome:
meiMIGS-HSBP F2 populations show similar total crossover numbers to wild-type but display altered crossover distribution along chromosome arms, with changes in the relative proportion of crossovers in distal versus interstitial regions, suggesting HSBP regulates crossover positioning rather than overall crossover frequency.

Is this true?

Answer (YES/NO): NO